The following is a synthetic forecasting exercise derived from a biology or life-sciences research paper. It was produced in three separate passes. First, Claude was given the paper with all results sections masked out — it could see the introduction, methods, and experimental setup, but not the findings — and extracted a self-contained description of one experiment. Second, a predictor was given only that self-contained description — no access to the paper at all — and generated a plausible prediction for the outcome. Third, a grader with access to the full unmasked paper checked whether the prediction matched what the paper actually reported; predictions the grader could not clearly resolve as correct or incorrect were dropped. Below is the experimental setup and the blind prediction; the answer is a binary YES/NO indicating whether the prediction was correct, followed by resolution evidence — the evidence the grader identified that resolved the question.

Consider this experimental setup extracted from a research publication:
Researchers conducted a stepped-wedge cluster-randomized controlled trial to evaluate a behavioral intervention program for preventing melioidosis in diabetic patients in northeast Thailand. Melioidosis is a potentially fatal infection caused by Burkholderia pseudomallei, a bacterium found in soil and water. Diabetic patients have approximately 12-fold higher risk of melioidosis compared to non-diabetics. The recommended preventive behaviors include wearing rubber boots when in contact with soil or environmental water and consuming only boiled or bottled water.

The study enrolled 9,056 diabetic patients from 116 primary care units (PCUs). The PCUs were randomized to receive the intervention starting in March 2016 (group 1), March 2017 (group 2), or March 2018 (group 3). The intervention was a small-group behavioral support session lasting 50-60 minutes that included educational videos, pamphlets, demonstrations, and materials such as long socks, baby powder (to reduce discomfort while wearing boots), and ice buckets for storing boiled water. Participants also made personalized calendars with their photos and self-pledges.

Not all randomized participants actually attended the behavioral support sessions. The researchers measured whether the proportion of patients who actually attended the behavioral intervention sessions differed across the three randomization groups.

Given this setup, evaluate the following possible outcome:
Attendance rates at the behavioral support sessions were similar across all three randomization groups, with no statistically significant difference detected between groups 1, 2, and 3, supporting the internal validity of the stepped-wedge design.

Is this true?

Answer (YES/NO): NO